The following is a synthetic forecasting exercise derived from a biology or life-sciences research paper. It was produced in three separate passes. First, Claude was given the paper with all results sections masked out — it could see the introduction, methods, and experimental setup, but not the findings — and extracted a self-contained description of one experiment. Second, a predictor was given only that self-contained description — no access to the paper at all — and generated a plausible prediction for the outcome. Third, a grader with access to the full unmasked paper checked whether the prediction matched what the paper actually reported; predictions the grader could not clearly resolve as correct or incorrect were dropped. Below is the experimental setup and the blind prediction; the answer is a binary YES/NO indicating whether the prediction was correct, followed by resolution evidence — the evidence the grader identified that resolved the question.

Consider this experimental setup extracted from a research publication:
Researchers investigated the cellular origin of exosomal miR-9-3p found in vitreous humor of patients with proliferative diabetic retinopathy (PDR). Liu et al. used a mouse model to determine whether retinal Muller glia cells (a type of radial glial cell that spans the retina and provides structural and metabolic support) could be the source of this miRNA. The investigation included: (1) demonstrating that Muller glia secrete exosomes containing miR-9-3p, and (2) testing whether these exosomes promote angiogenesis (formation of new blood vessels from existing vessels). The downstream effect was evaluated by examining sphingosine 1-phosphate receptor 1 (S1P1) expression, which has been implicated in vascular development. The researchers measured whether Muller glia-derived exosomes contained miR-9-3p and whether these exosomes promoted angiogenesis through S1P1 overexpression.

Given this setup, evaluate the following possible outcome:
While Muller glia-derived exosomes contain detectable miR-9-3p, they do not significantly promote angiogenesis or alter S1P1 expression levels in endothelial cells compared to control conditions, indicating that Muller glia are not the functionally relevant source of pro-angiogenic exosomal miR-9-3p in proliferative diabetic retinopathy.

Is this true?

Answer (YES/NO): NO